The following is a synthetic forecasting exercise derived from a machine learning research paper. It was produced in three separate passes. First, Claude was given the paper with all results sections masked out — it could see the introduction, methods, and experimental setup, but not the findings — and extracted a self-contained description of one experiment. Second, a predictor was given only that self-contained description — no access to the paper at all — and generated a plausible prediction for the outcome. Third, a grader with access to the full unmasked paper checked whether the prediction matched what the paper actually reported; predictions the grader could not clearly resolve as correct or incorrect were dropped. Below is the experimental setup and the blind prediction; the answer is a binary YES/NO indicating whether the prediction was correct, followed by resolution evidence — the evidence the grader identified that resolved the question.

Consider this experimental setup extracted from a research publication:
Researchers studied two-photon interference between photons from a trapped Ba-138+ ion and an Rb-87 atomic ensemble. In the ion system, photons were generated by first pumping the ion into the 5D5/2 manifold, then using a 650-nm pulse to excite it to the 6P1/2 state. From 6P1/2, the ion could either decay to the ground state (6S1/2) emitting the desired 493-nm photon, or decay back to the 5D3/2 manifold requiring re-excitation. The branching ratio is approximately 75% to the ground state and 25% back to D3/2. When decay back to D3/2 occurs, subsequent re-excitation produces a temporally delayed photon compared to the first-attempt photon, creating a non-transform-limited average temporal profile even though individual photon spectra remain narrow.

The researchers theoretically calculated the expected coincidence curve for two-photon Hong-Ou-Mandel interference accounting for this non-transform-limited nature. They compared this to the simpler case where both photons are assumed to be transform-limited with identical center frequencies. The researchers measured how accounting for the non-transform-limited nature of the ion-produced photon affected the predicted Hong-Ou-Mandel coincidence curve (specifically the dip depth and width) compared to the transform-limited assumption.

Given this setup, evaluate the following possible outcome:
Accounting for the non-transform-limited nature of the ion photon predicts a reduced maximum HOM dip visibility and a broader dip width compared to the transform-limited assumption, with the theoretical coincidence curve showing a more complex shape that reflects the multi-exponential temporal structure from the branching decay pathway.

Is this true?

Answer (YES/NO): NO